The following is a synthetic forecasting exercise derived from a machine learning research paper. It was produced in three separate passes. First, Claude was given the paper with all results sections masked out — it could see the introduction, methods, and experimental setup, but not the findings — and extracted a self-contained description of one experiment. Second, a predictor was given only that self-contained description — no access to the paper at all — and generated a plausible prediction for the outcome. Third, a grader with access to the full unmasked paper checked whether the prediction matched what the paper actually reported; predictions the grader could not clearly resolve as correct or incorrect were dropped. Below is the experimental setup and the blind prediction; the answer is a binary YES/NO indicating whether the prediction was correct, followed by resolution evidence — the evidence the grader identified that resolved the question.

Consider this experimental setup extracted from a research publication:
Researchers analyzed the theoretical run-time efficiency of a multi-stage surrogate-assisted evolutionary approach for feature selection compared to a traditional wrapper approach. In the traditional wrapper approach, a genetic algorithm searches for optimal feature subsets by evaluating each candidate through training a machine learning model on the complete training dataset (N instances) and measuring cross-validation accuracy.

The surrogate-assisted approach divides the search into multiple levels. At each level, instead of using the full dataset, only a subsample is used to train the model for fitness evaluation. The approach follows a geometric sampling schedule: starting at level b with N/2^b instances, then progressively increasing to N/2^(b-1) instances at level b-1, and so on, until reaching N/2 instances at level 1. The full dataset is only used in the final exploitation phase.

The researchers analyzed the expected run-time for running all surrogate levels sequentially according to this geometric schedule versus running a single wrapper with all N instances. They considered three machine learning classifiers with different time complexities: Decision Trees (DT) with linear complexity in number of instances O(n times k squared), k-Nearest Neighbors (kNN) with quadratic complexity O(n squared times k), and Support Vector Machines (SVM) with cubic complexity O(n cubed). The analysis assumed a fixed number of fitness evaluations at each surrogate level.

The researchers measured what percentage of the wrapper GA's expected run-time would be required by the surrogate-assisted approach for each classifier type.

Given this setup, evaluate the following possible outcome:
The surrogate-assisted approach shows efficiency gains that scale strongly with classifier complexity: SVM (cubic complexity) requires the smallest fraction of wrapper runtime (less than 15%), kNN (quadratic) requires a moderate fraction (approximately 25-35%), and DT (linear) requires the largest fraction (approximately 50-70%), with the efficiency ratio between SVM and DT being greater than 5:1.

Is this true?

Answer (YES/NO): NO